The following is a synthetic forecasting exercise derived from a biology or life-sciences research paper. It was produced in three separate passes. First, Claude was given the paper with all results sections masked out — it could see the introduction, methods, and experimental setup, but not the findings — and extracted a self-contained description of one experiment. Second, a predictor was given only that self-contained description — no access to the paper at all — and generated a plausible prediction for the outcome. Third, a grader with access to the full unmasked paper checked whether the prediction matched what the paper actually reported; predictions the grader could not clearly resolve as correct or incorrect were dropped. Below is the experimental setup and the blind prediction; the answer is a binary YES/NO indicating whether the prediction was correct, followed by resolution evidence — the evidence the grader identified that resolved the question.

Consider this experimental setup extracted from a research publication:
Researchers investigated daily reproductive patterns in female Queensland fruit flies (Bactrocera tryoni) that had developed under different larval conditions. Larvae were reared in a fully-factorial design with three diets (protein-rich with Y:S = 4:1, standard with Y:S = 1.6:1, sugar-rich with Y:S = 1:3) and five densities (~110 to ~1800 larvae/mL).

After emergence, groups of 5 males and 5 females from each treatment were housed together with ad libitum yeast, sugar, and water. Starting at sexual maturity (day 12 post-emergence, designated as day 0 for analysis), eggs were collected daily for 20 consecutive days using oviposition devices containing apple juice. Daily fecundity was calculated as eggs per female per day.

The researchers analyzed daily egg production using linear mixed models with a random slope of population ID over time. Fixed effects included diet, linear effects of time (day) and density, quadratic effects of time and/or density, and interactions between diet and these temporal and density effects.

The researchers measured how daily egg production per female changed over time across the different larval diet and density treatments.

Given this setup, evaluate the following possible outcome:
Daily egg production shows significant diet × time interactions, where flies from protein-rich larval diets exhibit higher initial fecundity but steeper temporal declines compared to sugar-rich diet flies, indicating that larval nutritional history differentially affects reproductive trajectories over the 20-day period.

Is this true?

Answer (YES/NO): NO